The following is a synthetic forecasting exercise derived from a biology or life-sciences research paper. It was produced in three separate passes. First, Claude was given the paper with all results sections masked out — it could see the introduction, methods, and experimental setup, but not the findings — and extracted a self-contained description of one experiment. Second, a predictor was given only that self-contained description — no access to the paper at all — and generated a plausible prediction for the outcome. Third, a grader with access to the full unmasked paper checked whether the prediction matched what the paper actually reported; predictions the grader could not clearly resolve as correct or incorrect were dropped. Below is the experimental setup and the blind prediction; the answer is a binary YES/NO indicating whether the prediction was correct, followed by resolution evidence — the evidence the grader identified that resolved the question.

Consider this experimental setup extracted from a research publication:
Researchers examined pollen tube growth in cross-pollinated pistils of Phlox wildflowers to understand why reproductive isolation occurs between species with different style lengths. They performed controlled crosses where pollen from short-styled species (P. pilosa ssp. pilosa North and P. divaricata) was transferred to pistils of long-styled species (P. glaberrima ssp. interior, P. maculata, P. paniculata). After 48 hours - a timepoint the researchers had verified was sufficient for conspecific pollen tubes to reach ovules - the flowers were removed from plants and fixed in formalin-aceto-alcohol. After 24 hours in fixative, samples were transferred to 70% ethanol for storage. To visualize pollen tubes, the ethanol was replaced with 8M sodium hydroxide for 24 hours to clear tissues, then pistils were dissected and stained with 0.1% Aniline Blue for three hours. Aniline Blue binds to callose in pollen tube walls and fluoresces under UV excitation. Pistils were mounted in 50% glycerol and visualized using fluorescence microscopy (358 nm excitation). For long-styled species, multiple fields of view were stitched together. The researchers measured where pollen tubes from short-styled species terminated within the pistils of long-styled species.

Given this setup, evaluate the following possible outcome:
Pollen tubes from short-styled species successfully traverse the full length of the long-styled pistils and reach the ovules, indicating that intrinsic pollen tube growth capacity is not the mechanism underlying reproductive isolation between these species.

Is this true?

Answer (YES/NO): NO